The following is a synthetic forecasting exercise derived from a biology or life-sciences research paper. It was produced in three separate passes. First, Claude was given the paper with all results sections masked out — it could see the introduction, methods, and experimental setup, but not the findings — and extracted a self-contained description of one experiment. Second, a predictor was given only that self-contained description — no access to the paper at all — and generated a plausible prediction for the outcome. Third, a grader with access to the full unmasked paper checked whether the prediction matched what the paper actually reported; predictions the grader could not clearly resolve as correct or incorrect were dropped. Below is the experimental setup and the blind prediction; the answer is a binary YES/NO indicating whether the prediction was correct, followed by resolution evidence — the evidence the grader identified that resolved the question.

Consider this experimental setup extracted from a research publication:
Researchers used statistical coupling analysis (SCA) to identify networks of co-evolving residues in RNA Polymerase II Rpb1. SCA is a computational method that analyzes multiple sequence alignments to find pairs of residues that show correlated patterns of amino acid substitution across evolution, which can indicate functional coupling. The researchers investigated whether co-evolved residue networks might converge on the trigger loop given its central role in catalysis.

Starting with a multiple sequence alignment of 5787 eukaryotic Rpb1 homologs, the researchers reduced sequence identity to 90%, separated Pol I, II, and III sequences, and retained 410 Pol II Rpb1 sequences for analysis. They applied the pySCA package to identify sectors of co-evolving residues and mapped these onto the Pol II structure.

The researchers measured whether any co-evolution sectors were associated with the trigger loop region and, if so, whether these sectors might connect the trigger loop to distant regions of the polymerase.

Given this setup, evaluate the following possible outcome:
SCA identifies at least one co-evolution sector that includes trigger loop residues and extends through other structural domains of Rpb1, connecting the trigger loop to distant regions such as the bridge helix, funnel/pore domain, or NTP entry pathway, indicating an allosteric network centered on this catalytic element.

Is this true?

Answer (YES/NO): YES